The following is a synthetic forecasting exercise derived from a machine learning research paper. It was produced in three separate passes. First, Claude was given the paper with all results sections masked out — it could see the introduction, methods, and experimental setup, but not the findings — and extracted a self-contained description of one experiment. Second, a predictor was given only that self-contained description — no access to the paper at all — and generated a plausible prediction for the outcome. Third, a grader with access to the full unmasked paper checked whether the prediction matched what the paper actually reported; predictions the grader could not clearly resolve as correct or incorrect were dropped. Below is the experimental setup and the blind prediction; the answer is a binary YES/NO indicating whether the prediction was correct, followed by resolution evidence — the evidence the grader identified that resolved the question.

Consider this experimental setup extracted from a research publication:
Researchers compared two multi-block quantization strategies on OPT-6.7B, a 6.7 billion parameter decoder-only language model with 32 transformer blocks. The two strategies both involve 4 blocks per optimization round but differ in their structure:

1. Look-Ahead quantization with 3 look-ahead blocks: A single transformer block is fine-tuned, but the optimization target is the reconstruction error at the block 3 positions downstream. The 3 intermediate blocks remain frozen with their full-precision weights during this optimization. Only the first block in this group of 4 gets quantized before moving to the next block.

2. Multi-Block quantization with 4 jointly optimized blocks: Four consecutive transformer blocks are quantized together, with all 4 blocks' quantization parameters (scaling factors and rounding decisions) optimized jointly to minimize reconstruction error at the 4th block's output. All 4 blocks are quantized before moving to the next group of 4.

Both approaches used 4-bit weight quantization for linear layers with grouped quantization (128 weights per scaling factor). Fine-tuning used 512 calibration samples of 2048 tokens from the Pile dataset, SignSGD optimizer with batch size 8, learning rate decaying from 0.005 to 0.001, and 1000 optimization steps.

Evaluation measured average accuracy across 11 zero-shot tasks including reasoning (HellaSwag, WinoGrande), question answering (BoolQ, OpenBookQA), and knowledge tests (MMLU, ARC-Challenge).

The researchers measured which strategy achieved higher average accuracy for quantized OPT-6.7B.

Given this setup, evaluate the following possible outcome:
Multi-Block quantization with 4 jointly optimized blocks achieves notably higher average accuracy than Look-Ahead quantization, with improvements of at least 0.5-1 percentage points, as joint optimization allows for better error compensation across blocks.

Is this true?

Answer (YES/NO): NO